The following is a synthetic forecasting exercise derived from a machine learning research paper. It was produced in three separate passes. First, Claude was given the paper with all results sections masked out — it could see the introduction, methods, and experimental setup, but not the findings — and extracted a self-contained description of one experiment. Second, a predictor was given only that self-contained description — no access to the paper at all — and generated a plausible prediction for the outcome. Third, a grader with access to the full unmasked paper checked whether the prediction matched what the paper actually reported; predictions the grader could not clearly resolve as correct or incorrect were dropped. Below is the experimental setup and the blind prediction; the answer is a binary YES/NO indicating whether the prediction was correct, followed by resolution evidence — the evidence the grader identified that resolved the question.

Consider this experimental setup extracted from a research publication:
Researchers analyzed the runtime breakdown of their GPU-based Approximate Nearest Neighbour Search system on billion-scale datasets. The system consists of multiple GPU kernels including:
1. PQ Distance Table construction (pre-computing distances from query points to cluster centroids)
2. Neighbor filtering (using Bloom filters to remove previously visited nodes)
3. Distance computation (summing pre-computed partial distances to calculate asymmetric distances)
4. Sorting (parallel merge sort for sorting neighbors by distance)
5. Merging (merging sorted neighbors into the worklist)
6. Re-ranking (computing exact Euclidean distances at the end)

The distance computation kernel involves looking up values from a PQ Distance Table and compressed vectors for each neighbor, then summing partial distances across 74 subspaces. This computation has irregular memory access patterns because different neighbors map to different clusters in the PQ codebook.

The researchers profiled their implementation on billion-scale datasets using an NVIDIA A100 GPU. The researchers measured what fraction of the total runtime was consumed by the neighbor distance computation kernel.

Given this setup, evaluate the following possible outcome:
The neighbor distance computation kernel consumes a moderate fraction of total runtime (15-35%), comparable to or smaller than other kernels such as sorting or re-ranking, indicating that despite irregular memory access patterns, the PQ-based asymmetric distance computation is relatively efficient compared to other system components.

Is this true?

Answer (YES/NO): NO